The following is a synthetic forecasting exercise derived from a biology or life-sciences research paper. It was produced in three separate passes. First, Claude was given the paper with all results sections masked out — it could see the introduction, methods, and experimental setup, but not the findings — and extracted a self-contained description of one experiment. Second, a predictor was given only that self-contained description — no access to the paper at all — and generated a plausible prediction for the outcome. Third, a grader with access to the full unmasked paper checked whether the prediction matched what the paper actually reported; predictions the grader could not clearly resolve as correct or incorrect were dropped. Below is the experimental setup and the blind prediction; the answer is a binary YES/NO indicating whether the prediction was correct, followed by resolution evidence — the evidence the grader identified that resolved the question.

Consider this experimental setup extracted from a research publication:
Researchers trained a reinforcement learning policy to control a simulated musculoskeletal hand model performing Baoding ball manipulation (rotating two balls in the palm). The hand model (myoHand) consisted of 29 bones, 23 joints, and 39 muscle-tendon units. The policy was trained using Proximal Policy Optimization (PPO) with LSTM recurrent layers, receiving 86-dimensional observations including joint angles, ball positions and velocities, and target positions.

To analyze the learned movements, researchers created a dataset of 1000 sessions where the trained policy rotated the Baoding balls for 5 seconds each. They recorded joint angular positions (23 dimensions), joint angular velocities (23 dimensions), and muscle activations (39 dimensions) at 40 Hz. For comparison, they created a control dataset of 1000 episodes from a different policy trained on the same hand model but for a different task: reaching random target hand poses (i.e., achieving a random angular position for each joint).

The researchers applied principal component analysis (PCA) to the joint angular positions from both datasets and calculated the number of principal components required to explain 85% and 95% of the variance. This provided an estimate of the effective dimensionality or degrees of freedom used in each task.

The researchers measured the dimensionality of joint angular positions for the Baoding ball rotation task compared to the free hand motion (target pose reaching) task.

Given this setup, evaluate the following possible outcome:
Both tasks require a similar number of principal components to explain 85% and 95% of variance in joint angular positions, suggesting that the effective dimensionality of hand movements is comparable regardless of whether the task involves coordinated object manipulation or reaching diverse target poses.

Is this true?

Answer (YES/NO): NO